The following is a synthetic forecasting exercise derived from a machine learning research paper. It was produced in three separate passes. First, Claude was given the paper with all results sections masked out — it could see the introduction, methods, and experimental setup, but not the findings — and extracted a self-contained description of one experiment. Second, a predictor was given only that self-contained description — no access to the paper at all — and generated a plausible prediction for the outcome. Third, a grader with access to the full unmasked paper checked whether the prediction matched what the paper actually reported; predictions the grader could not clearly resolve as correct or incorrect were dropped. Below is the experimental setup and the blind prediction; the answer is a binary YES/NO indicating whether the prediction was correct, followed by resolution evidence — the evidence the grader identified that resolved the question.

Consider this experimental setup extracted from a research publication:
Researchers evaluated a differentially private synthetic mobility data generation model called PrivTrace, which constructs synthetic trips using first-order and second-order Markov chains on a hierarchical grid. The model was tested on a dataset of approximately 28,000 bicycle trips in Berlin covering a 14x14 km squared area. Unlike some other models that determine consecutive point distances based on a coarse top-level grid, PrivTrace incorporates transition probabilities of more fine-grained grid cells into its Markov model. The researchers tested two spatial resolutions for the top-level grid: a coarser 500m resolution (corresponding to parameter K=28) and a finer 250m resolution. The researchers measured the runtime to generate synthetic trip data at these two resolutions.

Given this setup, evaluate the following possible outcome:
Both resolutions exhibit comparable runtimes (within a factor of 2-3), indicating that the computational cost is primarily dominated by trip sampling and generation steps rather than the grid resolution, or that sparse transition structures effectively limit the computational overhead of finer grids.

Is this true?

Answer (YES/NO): NO